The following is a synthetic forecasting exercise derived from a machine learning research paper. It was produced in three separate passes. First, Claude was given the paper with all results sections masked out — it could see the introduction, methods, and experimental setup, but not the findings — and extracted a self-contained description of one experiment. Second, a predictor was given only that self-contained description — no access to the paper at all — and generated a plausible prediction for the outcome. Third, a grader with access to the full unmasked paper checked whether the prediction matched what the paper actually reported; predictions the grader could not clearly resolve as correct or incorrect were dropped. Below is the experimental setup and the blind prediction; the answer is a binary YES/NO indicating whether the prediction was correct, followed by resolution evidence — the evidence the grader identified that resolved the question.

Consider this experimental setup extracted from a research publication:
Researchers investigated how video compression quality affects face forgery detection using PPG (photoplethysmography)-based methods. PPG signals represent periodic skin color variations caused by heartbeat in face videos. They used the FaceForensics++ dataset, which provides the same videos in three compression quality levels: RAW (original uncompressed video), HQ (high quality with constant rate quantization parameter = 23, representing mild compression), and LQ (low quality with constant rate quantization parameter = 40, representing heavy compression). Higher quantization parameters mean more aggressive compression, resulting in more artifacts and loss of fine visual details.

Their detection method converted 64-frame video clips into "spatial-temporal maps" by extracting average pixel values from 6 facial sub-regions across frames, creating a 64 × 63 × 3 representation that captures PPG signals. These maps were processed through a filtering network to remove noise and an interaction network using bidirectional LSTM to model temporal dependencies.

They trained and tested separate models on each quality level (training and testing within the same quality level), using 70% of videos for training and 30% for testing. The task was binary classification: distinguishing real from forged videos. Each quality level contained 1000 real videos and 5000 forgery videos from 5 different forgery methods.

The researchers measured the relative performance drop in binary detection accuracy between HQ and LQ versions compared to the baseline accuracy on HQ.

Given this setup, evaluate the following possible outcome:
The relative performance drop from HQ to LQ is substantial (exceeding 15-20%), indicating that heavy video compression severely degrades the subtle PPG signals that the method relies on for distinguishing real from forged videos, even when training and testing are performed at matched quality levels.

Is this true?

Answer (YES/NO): YES